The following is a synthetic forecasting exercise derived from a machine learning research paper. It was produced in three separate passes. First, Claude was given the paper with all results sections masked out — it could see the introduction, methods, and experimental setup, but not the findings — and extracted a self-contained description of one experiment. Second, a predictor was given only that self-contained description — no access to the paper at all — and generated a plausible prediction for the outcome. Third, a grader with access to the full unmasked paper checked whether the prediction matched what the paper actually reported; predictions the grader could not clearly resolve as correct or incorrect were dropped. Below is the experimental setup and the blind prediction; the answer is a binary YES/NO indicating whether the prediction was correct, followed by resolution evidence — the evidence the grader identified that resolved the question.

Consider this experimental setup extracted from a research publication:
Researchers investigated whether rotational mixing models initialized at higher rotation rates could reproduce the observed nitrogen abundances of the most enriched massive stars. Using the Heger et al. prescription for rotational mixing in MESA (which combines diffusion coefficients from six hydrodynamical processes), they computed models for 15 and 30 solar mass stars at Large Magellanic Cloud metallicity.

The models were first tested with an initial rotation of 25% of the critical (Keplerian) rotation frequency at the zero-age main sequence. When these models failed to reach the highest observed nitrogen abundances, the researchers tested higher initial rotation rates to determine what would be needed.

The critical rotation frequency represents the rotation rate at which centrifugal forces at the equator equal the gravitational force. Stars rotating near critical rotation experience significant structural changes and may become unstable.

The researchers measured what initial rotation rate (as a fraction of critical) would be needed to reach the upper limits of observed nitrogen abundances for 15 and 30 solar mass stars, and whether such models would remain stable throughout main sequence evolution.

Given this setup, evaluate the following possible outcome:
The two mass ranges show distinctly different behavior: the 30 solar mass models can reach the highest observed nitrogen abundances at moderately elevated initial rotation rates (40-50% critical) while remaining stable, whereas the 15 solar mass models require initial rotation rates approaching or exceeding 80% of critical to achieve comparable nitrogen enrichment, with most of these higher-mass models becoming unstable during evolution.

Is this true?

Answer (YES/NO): NO